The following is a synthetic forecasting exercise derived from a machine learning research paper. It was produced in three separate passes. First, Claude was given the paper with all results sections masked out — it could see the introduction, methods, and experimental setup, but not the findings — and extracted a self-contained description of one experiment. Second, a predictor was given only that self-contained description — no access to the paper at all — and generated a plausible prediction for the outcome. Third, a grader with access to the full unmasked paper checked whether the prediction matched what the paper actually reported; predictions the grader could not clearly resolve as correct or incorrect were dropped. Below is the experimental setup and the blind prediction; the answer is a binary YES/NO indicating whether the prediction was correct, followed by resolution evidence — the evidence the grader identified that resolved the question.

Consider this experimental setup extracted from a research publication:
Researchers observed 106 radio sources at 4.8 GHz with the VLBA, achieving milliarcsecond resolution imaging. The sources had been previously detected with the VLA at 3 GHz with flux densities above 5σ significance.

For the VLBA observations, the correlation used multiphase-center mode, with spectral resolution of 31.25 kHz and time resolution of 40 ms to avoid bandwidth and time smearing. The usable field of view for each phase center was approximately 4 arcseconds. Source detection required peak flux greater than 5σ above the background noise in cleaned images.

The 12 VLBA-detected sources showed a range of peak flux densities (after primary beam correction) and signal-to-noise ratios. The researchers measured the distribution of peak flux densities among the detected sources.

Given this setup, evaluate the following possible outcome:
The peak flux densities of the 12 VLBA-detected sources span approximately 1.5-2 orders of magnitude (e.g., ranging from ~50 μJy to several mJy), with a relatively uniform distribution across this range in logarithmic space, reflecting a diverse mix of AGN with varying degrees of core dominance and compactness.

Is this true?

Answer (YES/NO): NO